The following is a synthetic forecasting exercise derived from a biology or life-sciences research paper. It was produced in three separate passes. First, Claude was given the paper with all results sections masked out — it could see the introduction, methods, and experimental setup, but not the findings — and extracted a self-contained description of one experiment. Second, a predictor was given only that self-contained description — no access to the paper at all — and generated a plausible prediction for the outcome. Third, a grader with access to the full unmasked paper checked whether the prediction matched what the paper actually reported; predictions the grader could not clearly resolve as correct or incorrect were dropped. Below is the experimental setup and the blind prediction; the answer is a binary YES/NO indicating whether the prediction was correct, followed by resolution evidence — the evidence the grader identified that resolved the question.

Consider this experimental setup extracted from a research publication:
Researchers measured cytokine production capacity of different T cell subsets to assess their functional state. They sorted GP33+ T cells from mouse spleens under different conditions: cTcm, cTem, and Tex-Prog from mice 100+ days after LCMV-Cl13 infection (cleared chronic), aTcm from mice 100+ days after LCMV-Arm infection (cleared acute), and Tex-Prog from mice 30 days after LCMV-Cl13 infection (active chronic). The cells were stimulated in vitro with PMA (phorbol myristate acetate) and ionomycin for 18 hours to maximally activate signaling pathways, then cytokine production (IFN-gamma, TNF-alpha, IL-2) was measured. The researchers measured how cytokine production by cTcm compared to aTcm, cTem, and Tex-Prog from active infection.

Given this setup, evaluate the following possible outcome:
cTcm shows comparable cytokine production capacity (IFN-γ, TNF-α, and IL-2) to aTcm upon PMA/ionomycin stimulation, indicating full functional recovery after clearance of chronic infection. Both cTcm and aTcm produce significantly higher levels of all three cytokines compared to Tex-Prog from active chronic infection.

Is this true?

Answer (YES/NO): NO